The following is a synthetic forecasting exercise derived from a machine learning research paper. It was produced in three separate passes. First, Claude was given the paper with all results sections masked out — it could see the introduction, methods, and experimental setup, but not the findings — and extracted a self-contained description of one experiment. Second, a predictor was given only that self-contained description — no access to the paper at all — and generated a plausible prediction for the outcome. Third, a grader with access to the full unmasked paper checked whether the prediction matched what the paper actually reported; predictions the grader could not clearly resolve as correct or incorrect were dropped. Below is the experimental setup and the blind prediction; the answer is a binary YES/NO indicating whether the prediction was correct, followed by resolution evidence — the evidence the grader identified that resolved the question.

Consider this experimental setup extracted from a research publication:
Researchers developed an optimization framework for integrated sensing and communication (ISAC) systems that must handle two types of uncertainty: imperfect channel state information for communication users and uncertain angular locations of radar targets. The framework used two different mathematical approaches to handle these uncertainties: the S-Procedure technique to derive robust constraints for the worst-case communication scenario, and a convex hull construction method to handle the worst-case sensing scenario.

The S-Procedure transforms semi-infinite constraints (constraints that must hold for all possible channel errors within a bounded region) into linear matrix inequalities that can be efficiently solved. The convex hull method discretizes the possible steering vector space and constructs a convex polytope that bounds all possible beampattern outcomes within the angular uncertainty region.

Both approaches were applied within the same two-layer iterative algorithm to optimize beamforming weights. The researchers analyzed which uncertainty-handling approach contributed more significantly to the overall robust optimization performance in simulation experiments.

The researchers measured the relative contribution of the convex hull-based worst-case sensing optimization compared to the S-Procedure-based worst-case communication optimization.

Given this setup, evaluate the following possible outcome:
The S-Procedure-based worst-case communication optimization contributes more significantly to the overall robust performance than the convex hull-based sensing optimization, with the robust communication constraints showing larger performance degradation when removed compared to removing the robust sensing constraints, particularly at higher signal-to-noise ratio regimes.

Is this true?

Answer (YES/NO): NO